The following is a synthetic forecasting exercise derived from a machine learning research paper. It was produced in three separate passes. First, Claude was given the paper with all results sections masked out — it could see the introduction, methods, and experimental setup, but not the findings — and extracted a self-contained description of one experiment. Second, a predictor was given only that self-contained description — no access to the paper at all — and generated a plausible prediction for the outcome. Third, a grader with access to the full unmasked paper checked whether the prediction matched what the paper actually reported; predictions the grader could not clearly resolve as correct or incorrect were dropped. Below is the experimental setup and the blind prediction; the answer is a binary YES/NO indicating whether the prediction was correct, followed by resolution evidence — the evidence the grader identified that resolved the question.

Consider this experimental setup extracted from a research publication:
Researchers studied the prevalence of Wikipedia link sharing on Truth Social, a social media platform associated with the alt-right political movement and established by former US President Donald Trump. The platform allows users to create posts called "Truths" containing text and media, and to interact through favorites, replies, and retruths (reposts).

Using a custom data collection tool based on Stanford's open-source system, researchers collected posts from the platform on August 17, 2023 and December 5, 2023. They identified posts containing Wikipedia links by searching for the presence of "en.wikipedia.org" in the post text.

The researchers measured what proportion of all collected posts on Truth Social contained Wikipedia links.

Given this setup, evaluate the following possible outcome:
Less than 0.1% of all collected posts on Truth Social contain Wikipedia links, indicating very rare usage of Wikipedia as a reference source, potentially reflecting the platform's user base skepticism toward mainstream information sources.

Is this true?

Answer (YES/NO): NO